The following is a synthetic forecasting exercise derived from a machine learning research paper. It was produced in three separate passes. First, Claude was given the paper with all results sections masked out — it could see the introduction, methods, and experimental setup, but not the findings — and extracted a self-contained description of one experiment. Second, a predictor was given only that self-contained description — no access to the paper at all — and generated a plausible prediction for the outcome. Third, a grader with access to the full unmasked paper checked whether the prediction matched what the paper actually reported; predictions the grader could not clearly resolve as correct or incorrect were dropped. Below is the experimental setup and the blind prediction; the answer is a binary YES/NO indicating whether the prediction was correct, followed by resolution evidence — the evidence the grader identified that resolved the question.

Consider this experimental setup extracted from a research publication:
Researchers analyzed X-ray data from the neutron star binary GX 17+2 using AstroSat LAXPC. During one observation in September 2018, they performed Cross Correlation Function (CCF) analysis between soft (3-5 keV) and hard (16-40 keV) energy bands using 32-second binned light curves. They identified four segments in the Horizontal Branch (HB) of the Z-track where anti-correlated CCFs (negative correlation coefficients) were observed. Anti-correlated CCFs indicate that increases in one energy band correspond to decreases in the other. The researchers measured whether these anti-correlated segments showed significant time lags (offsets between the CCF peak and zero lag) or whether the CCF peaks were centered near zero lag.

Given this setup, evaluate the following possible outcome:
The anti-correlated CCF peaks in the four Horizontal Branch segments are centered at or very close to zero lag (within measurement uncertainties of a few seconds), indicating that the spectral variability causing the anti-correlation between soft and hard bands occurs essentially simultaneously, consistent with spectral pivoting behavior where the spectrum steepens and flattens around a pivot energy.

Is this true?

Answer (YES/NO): NO